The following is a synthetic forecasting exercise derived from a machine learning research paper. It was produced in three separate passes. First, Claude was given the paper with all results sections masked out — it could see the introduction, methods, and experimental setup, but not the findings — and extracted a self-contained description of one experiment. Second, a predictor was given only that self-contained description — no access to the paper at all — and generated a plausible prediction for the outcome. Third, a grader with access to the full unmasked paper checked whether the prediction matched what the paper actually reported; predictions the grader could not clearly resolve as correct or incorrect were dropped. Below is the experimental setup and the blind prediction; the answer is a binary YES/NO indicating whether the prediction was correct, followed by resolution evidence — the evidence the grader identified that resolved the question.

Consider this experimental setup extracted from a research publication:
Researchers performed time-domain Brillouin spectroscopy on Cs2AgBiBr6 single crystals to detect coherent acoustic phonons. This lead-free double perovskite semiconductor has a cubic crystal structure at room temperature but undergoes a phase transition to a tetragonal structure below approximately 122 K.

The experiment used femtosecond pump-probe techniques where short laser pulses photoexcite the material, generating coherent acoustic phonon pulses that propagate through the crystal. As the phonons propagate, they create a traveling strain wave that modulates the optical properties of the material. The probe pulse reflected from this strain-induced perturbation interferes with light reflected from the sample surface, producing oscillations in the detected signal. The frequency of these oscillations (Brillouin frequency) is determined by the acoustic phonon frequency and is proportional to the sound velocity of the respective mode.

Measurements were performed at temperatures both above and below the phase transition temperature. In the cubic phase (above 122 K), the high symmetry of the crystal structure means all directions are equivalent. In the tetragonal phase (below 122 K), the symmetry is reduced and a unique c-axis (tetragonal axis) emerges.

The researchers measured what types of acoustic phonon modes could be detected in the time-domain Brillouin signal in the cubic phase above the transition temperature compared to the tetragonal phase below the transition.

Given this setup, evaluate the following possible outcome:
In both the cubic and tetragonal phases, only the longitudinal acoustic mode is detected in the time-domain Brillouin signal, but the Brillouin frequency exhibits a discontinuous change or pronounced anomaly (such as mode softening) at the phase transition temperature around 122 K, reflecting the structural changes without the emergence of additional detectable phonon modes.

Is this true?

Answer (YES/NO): NO